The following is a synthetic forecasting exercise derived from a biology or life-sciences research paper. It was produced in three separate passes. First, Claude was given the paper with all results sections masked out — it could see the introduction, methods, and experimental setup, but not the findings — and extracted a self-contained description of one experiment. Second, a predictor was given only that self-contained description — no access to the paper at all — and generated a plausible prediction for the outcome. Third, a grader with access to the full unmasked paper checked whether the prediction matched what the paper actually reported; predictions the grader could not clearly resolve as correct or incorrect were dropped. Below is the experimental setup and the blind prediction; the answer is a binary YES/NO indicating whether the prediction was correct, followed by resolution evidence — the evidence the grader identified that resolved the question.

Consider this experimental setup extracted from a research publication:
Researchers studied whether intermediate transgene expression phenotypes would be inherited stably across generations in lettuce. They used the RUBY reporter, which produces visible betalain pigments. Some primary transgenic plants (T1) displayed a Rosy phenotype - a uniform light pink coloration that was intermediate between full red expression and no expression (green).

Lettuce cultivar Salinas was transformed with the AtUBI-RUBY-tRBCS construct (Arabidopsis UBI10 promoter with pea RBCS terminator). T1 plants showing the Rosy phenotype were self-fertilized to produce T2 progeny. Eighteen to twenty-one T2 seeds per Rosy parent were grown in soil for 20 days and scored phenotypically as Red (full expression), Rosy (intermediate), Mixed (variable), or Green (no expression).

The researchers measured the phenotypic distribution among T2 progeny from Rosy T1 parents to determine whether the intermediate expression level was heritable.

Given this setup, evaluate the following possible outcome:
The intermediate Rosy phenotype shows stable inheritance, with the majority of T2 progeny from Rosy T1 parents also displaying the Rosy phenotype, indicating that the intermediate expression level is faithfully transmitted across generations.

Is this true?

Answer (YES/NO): NO